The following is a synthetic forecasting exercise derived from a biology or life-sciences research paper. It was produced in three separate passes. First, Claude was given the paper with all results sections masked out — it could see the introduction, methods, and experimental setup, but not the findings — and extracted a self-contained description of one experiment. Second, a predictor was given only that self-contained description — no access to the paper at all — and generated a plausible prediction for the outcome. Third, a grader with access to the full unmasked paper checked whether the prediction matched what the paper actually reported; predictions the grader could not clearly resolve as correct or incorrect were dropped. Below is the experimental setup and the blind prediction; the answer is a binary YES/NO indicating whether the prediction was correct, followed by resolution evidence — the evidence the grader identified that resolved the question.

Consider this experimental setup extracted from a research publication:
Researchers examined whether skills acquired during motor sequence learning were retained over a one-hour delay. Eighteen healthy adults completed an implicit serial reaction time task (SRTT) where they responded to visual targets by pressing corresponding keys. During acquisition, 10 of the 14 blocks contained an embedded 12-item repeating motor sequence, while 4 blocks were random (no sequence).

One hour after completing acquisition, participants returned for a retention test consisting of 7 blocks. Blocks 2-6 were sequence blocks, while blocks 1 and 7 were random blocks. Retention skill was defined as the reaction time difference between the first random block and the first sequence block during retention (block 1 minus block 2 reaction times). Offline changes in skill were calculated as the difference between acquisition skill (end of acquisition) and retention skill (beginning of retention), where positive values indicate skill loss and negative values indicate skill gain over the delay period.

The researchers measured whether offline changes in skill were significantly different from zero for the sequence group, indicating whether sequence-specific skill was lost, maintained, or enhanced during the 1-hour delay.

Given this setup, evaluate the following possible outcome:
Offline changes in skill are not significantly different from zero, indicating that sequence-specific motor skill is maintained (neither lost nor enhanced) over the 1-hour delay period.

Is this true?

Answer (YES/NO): NO